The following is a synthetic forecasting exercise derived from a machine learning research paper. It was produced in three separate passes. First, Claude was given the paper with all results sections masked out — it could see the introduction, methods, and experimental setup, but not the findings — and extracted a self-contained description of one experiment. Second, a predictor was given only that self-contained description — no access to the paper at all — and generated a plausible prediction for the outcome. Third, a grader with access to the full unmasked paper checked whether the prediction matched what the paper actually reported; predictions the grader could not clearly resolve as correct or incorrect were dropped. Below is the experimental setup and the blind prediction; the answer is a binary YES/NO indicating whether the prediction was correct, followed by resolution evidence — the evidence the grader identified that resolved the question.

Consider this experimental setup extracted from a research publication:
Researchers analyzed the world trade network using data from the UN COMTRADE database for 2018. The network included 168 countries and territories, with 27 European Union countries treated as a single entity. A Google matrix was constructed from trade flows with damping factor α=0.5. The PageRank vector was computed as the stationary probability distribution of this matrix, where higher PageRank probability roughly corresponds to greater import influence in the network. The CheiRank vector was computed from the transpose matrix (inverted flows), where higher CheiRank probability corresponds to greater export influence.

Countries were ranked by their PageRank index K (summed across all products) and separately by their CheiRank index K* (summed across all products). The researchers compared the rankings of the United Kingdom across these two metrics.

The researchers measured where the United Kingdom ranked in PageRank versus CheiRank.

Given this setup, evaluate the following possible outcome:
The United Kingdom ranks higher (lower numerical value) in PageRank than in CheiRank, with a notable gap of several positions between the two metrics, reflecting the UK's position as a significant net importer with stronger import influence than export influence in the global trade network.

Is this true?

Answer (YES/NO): YES